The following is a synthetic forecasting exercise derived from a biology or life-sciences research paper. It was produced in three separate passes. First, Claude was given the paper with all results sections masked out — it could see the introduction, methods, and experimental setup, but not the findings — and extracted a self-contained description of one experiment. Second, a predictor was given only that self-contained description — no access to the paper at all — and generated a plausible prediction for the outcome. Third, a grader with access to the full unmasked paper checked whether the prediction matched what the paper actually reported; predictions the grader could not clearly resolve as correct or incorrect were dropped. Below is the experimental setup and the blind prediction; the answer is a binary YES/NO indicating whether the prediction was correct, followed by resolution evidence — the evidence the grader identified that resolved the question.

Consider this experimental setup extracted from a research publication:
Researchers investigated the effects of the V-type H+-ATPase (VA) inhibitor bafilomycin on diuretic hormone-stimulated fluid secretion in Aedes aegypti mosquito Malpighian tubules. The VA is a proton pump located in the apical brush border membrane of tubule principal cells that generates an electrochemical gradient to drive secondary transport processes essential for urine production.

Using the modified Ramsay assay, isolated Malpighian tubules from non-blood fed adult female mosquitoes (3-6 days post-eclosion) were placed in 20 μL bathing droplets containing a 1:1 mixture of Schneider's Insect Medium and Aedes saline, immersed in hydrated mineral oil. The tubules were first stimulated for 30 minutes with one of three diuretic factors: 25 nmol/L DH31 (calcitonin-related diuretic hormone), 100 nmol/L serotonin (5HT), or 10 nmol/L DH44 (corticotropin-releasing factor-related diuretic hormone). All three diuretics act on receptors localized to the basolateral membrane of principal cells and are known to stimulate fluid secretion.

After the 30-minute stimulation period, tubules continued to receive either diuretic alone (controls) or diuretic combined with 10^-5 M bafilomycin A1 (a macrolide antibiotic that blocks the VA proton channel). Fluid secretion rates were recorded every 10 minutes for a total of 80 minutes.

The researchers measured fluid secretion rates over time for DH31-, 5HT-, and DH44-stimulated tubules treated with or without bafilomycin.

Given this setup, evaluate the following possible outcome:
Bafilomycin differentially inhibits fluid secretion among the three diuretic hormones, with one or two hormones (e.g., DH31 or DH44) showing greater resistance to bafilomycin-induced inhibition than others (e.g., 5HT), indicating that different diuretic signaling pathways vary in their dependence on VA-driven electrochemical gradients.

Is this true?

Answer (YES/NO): NO